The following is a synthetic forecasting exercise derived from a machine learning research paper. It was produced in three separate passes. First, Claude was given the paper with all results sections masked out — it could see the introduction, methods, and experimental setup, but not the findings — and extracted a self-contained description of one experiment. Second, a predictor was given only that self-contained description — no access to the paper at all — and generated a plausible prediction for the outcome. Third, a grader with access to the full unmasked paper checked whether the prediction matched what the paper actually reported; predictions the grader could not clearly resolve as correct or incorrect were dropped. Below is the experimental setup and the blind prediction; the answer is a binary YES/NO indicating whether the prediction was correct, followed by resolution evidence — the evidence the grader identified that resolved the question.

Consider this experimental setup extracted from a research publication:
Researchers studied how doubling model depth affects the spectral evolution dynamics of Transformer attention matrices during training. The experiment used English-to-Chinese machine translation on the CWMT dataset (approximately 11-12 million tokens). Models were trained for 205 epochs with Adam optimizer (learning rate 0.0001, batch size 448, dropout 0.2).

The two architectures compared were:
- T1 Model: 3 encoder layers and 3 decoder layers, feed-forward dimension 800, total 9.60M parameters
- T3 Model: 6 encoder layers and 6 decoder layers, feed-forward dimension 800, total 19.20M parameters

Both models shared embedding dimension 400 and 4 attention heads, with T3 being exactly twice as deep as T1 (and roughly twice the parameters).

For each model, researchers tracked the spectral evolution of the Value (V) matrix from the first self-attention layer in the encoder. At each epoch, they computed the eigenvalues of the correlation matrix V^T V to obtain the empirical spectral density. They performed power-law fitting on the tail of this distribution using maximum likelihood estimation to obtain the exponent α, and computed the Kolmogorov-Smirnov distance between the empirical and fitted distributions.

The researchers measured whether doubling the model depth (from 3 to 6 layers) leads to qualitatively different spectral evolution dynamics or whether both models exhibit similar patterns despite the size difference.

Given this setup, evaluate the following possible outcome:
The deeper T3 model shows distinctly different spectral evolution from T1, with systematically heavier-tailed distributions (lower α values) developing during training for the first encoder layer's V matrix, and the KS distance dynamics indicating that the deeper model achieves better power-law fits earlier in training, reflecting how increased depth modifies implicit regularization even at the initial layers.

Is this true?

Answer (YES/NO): NO